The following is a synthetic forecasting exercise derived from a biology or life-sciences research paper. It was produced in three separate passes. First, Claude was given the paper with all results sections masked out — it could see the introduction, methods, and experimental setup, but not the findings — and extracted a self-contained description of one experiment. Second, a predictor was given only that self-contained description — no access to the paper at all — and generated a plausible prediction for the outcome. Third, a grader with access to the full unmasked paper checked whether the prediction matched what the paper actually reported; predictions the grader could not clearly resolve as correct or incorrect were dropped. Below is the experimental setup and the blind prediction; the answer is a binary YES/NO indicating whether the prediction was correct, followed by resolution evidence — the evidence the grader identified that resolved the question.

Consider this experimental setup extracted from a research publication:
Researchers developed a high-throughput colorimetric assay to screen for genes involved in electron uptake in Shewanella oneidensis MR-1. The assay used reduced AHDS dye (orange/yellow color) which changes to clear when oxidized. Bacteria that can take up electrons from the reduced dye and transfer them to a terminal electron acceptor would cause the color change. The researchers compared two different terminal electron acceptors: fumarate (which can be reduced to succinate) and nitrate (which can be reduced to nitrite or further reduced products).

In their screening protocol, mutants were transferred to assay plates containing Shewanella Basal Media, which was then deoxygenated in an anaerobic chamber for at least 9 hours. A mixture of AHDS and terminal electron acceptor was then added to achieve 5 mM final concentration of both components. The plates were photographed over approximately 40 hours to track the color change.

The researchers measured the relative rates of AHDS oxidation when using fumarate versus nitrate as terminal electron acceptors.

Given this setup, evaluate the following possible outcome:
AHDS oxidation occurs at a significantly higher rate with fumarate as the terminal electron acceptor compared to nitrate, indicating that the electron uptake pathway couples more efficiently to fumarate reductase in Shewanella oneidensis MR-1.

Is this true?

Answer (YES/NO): YES